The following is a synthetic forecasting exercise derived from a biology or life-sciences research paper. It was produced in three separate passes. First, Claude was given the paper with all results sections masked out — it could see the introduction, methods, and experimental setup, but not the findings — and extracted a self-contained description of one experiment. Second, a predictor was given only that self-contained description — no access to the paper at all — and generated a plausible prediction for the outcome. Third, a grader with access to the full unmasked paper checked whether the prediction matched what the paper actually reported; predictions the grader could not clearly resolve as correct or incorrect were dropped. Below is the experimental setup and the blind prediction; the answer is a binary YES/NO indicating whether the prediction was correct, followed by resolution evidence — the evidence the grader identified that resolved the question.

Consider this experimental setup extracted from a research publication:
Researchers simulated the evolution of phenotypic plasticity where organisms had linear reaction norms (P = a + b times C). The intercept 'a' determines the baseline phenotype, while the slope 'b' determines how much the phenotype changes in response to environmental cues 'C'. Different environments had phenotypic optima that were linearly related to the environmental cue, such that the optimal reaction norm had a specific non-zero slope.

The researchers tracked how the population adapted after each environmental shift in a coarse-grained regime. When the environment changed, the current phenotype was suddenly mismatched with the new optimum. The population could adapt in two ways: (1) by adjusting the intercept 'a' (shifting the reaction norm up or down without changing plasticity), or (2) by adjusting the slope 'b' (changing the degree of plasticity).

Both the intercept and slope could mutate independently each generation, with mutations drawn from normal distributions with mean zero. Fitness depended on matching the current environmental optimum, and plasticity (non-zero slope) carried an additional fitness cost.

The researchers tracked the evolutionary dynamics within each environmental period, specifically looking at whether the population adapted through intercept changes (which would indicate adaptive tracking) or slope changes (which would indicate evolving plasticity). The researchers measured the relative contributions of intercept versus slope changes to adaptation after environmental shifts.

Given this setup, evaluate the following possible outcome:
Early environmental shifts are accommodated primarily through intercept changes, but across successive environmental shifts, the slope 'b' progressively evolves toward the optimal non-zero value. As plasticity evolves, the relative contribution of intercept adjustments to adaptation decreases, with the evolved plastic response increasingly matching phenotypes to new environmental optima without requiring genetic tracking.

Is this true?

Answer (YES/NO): NO